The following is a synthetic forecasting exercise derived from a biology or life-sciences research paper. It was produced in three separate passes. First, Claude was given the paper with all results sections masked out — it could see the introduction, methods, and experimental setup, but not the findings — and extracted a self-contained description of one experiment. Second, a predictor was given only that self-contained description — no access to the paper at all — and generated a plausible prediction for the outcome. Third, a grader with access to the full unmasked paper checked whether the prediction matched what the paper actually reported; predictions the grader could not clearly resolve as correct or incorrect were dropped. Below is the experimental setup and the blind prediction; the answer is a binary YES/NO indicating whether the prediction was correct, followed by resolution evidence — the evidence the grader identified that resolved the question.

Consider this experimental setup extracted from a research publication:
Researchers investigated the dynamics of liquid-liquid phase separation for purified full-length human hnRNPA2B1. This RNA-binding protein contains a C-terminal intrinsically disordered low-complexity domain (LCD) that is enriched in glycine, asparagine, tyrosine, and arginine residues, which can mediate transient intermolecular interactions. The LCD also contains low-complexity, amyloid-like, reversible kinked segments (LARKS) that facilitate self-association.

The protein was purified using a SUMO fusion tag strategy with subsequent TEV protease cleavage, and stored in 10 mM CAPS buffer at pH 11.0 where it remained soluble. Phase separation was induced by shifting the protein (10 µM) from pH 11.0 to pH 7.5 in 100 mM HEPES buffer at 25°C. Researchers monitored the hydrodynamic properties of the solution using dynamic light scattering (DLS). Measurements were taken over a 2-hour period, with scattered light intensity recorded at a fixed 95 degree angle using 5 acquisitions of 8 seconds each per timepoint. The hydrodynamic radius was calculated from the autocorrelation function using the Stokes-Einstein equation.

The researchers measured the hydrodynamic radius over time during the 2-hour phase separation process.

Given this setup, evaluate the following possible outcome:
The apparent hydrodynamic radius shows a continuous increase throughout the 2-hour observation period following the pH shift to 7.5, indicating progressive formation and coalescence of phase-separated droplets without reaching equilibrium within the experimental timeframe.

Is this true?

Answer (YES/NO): NO